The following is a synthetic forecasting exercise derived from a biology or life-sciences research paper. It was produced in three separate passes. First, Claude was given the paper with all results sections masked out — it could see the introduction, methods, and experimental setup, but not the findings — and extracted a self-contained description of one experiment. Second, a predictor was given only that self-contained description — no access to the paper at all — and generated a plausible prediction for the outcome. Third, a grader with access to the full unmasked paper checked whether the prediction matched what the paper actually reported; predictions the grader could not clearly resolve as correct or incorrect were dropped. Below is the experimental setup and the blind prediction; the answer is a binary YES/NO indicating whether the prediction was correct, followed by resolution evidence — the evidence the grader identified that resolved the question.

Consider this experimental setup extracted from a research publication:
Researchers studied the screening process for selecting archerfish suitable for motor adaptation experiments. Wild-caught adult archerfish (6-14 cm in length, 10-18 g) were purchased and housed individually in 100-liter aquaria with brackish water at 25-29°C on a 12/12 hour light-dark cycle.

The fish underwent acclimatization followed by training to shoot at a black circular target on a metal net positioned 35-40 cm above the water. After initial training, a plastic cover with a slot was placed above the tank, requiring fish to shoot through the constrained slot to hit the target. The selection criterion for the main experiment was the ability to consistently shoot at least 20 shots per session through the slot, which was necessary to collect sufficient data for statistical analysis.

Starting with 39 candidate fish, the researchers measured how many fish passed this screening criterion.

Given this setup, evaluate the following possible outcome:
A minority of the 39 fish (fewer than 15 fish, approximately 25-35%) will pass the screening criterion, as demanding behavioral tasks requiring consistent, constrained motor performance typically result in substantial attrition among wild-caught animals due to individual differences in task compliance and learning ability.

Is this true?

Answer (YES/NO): NO